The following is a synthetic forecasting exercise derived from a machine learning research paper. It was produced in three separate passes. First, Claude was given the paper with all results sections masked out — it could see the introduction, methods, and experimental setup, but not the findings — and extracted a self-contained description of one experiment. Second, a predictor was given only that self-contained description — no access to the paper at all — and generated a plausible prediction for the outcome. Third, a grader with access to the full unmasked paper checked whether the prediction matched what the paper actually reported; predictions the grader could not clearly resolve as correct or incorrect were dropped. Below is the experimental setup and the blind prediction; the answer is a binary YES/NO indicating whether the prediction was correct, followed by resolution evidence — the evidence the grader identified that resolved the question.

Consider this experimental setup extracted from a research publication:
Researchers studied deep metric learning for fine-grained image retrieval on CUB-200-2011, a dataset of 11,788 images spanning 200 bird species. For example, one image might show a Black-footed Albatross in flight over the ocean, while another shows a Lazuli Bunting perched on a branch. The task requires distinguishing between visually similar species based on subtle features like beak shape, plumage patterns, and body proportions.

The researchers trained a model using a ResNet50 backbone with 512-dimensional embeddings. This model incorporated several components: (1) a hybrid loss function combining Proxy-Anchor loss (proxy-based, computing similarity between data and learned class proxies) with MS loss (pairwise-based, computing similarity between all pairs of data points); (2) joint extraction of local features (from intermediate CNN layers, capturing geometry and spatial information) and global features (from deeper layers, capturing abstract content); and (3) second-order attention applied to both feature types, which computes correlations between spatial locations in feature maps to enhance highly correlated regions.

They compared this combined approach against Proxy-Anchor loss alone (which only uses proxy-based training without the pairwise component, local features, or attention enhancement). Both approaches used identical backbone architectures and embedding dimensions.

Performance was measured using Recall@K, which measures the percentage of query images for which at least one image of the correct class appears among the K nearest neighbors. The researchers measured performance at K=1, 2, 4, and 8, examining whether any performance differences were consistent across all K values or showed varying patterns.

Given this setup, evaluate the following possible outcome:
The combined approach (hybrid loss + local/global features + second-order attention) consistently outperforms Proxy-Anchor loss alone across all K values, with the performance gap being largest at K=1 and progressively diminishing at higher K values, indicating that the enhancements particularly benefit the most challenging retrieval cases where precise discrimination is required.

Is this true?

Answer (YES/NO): NO